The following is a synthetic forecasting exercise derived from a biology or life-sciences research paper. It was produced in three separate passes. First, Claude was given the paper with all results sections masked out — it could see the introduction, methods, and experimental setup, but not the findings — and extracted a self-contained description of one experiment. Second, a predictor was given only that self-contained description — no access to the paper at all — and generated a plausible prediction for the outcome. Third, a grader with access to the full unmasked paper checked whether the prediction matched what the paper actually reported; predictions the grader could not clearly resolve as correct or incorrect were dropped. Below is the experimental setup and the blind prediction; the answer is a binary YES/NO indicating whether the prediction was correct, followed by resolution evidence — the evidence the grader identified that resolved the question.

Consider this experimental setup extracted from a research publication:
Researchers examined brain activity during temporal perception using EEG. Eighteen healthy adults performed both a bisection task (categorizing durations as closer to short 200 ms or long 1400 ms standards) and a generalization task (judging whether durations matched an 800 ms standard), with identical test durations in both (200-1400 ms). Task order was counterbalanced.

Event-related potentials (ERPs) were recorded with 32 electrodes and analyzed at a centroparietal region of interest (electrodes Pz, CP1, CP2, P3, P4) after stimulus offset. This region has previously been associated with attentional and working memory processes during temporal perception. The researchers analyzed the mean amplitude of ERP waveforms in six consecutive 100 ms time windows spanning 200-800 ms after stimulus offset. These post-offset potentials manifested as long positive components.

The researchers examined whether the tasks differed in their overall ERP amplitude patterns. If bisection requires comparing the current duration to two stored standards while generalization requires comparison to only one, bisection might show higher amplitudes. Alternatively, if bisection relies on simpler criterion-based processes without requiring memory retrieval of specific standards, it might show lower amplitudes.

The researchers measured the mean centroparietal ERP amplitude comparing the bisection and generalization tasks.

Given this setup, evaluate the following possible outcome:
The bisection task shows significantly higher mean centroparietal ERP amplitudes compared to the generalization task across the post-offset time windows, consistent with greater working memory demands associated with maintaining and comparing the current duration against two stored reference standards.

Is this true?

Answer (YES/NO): NO